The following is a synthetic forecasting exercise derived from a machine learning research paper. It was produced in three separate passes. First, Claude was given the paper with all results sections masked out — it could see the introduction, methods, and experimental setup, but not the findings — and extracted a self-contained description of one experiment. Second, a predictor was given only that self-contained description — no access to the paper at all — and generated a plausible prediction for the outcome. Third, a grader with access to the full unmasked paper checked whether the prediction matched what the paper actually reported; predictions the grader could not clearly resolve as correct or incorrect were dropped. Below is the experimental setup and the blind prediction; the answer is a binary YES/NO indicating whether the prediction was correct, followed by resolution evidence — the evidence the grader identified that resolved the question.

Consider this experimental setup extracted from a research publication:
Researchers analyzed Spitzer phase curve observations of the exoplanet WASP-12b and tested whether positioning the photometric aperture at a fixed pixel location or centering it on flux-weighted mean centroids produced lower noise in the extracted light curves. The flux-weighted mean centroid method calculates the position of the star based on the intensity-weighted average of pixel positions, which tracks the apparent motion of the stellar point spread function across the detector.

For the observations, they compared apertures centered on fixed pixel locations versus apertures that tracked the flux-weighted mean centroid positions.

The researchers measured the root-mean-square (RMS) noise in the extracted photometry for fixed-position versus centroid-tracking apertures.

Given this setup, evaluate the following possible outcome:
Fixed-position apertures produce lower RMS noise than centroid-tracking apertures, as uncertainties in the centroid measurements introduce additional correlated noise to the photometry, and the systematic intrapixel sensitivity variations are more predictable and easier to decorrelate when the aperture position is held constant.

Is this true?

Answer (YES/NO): YES